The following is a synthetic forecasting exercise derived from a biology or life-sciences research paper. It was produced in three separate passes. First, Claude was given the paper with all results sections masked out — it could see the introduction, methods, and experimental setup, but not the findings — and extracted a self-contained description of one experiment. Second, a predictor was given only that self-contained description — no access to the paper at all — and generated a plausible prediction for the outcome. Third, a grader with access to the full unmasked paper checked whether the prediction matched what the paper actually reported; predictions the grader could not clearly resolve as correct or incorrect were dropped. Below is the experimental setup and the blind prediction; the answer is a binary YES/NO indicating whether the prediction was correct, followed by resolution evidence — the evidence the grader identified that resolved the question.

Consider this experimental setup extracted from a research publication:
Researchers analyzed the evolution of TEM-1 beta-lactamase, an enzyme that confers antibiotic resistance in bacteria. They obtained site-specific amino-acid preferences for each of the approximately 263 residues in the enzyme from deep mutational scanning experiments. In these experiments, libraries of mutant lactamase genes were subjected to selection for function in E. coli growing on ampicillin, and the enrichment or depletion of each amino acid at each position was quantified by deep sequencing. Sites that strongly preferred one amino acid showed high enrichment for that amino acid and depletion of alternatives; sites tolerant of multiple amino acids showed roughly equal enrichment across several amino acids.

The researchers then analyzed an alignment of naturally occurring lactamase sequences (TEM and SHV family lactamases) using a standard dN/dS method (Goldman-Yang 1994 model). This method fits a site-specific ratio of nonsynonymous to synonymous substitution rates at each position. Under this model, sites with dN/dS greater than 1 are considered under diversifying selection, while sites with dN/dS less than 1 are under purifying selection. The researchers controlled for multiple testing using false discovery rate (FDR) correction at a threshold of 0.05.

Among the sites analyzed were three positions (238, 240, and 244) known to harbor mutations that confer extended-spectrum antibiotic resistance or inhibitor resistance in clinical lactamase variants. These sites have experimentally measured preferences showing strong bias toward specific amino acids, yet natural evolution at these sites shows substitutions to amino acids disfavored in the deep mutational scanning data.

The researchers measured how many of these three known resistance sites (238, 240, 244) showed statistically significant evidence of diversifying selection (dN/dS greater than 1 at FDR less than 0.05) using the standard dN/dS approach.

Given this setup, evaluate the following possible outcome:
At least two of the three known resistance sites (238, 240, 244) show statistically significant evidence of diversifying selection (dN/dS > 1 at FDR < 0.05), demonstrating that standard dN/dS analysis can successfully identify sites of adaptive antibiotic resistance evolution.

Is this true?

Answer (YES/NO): NO